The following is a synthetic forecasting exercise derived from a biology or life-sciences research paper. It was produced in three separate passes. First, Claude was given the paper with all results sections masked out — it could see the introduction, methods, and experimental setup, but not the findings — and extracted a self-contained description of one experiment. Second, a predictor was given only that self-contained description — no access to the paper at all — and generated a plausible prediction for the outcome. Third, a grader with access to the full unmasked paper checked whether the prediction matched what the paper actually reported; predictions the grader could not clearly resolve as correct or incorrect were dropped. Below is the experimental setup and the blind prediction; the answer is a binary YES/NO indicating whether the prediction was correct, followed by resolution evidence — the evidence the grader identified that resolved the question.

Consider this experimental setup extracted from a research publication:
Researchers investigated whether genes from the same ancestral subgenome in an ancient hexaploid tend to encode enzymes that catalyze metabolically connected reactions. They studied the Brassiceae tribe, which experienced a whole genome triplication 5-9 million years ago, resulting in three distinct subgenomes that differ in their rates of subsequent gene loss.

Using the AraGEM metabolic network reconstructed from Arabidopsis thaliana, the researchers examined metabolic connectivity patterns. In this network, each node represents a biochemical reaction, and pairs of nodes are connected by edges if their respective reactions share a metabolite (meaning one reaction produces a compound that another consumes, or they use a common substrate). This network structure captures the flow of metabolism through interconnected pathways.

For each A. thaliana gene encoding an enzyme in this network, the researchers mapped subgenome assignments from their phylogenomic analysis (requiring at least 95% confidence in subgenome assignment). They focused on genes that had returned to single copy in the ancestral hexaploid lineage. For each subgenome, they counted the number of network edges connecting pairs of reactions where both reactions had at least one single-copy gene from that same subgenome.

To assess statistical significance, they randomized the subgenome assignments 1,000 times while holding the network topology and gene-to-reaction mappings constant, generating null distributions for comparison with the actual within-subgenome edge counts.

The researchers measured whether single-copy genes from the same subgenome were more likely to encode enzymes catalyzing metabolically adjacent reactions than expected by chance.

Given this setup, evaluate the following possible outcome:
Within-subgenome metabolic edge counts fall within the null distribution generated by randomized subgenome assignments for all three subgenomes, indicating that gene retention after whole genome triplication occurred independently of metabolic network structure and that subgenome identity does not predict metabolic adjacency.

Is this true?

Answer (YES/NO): YES